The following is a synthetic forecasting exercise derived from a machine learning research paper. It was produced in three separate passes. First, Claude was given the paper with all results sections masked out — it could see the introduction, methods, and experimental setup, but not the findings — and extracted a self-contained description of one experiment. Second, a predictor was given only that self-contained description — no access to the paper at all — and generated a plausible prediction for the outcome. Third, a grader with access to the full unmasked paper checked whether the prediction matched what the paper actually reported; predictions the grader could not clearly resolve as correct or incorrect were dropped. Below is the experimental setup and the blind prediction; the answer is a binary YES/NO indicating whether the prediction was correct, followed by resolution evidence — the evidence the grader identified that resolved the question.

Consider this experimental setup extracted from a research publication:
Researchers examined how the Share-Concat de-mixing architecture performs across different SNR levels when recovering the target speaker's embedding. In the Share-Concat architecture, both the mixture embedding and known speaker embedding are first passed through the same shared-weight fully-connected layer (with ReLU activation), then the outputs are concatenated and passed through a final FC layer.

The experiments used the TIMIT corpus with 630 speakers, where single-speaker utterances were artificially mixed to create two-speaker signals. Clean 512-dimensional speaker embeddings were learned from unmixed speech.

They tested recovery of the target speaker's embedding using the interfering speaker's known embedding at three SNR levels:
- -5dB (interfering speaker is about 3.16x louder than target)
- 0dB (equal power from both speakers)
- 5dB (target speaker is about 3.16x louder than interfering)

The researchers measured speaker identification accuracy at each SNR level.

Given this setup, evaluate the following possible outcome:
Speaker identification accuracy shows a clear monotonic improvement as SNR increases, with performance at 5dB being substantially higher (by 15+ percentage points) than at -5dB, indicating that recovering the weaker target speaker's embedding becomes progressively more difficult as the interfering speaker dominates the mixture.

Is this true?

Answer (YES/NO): YES